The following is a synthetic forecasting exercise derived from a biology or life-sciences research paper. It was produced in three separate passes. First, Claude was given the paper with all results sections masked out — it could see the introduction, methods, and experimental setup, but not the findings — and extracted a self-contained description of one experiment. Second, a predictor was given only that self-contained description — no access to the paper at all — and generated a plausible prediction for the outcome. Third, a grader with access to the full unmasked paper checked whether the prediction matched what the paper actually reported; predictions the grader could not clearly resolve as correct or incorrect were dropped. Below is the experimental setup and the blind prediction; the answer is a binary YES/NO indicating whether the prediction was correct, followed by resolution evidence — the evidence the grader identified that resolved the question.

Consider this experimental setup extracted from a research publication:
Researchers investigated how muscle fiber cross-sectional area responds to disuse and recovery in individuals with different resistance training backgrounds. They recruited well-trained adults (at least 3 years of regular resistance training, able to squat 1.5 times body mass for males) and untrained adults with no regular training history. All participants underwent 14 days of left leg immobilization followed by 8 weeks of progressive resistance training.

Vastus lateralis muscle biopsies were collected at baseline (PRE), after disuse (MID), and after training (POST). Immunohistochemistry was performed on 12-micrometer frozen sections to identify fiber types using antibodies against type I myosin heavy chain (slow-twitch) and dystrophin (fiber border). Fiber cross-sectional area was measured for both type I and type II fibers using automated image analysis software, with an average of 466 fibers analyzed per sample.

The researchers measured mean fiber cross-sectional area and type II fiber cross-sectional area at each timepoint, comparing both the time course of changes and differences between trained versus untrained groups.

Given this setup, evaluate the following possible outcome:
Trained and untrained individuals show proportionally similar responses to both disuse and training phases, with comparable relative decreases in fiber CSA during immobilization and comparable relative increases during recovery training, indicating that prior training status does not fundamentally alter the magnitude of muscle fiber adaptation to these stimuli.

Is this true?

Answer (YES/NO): YES